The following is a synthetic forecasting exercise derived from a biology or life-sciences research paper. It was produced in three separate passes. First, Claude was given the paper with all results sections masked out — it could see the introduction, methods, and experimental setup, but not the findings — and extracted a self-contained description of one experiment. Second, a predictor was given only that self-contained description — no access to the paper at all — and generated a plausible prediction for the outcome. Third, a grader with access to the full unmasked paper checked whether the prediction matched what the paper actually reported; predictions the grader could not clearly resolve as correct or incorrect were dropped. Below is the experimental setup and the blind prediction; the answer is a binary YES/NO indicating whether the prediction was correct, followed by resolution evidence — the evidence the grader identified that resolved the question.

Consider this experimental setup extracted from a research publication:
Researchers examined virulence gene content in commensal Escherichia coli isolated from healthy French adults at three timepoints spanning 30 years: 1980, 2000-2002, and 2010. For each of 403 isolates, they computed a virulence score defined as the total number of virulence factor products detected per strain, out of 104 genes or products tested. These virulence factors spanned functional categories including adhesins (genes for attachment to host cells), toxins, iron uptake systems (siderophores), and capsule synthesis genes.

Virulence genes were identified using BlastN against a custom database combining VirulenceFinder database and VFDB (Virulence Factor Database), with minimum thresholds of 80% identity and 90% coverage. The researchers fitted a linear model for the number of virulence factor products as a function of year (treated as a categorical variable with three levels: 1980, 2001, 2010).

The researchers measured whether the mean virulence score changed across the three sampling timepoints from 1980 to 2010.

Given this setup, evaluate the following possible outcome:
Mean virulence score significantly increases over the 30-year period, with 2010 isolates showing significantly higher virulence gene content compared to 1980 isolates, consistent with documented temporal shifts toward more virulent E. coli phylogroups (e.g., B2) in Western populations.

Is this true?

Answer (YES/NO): NO